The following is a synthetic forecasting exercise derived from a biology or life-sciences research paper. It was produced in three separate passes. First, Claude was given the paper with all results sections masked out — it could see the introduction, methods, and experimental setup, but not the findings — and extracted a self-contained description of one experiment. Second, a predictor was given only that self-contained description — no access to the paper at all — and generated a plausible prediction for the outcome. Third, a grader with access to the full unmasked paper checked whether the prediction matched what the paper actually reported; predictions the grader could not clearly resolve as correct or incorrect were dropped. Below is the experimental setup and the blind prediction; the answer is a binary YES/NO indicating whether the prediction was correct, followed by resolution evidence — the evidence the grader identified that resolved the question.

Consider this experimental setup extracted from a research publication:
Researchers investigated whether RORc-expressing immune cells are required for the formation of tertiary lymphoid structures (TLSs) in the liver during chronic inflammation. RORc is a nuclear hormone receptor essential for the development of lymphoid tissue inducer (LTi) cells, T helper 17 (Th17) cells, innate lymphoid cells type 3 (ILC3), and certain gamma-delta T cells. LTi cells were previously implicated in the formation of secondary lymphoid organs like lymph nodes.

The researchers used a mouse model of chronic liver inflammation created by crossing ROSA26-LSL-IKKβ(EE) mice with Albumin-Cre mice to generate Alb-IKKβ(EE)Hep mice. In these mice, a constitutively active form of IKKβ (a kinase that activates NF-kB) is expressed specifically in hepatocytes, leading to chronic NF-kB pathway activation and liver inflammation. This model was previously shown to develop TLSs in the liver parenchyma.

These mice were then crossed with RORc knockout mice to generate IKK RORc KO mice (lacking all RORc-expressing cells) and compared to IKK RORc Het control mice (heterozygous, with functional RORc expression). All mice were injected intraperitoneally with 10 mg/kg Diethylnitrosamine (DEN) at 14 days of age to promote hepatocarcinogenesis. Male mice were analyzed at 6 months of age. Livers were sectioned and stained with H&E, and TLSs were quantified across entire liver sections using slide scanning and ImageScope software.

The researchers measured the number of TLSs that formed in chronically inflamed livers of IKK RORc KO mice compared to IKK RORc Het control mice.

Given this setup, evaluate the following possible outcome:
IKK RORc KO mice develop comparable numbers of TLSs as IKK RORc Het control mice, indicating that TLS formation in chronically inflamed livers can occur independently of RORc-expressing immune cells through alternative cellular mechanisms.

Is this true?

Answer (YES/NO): NO